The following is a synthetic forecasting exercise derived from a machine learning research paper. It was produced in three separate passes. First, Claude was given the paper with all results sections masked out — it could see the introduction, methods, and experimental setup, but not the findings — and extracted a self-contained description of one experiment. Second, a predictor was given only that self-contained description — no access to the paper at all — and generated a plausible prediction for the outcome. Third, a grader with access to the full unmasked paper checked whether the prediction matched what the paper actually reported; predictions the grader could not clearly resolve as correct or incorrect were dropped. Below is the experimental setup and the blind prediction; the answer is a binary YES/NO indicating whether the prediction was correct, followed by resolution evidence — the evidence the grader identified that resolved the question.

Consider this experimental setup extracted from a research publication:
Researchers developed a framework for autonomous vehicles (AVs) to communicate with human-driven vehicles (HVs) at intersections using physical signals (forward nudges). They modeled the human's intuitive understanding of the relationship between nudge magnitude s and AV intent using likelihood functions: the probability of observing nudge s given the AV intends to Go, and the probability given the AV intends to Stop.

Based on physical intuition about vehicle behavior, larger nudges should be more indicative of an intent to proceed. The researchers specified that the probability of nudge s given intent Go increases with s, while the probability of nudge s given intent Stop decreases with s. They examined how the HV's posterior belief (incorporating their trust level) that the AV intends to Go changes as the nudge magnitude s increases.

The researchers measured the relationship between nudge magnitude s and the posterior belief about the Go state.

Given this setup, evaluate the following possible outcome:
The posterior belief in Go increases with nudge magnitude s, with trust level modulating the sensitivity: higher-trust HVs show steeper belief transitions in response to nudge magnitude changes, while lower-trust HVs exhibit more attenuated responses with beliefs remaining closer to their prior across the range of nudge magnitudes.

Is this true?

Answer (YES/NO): YES